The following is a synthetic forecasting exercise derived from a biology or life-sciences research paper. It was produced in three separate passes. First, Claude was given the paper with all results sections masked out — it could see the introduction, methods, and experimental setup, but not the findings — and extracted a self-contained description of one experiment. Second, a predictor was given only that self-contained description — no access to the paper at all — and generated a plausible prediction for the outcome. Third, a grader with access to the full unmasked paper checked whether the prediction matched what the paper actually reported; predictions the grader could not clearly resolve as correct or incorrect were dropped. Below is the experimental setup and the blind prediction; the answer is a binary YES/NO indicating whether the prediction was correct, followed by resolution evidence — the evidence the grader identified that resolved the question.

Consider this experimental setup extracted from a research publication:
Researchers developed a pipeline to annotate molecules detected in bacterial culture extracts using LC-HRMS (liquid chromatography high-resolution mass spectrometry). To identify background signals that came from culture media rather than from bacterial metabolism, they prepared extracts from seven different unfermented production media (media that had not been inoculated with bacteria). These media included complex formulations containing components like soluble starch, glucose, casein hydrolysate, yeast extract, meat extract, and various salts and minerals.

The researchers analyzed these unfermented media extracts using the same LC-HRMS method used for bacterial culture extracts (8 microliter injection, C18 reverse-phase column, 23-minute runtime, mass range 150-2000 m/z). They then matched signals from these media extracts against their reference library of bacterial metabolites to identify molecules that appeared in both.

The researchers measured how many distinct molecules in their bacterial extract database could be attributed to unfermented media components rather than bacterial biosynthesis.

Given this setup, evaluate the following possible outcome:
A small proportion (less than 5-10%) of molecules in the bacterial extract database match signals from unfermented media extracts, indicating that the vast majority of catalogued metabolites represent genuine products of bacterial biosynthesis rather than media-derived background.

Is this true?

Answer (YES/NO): YES